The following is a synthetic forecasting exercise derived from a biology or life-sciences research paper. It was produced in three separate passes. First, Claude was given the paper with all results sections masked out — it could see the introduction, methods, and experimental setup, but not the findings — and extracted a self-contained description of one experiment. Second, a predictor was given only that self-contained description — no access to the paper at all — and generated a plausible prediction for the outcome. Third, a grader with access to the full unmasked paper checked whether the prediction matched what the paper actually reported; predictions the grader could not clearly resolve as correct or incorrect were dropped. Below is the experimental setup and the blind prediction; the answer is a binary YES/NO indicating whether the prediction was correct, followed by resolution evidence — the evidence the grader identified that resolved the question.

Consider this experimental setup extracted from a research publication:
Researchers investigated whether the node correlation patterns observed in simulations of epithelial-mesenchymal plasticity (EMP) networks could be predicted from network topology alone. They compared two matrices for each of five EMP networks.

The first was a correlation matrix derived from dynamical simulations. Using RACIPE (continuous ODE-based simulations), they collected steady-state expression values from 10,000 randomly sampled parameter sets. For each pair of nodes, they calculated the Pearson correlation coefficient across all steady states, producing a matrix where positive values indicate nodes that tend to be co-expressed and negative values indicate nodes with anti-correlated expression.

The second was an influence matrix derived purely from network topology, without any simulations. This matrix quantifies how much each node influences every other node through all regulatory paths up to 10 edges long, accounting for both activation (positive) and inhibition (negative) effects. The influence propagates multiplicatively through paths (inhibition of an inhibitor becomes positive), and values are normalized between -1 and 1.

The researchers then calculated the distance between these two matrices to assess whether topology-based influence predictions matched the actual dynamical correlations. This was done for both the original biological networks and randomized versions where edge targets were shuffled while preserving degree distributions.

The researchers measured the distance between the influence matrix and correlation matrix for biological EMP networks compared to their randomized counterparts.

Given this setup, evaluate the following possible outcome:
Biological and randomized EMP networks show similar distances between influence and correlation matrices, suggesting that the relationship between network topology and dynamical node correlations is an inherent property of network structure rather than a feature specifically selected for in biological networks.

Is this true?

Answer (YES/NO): NO